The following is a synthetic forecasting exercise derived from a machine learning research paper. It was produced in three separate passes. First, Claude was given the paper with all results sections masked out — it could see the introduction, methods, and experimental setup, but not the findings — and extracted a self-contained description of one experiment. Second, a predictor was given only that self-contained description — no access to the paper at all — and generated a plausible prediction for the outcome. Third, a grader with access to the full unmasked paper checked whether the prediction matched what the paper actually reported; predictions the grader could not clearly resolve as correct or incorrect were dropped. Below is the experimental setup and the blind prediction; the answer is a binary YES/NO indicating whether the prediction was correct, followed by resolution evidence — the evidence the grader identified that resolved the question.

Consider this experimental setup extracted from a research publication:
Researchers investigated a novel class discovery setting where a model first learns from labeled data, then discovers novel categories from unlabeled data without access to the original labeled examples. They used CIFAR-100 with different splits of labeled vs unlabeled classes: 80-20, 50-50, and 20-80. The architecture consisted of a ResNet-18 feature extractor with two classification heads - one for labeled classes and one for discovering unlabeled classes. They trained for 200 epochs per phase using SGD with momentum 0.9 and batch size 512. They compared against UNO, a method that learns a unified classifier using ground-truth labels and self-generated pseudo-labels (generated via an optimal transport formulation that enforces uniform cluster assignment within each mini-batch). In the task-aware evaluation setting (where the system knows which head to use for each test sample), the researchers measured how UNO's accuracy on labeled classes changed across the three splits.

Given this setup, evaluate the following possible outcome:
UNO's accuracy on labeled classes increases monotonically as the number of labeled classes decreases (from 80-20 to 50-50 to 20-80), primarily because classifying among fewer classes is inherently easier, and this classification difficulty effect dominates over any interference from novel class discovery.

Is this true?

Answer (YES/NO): NO